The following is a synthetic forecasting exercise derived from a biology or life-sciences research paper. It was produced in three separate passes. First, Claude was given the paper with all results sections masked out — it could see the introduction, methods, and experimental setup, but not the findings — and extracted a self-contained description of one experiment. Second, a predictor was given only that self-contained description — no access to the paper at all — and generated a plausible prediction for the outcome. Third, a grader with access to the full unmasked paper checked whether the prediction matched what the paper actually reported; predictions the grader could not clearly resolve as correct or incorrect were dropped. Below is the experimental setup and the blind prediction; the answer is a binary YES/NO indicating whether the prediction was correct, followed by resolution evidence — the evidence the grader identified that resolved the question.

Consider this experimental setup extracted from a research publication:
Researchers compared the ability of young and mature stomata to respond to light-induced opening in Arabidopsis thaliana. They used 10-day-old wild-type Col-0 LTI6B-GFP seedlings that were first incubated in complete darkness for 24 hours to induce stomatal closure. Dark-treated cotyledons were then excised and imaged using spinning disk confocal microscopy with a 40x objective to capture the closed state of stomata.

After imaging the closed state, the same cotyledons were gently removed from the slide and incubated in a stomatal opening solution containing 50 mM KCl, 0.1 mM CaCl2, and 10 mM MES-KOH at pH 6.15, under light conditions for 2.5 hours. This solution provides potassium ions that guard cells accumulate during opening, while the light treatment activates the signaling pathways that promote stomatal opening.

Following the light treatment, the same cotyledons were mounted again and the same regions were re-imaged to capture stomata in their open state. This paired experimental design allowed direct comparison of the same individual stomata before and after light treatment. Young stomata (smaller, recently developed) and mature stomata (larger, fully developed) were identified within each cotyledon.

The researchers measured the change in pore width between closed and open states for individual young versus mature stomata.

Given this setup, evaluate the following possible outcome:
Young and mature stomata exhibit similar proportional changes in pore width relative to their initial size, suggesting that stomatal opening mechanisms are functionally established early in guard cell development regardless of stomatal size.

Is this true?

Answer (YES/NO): NO